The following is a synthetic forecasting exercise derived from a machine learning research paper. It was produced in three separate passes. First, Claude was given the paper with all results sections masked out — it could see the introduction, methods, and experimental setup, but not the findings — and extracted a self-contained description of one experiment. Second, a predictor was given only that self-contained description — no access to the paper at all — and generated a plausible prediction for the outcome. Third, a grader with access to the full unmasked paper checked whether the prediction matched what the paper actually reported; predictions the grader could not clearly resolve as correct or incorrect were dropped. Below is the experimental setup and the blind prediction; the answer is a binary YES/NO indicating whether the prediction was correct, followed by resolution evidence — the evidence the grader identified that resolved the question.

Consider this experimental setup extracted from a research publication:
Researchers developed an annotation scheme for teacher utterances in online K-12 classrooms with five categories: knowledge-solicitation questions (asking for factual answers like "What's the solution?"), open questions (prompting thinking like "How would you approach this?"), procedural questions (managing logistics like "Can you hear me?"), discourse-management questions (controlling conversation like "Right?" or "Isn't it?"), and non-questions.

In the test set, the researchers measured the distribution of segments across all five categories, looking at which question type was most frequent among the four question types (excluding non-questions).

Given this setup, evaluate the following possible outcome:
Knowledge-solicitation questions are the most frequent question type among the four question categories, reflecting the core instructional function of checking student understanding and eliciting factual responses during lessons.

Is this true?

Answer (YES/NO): NO